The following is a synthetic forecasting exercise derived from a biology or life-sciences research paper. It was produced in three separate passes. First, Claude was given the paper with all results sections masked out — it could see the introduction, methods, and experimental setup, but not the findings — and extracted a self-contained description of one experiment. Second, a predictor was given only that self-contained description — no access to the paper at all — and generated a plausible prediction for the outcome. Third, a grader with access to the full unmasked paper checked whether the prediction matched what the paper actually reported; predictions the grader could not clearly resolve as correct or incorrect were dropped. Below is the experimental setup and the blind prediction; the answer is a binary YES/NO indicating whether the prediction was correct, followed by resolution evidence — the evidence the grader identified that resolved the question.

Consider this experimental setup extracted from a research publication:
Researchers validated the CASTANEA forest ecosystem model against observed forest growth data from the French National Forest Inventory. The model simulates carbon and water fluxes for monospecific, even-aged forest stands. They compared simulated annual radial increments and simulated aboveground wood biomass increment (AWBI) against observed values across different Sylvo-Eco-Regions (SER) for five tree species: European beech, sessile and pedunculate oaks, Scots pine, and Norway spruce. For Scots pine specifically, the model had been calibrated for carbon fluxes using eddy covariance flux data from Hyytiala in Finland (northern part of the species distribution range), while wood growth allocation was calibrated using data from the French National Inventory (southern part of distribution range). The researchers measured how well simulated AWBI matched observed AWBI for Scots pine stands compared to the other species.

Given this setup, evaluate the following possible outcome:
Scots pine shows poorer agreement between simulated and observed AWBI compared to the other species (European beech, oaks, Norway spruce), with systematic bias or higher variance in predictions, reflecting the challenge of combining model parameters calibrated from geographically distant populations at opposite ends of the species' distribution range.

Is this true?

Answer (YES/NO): YES